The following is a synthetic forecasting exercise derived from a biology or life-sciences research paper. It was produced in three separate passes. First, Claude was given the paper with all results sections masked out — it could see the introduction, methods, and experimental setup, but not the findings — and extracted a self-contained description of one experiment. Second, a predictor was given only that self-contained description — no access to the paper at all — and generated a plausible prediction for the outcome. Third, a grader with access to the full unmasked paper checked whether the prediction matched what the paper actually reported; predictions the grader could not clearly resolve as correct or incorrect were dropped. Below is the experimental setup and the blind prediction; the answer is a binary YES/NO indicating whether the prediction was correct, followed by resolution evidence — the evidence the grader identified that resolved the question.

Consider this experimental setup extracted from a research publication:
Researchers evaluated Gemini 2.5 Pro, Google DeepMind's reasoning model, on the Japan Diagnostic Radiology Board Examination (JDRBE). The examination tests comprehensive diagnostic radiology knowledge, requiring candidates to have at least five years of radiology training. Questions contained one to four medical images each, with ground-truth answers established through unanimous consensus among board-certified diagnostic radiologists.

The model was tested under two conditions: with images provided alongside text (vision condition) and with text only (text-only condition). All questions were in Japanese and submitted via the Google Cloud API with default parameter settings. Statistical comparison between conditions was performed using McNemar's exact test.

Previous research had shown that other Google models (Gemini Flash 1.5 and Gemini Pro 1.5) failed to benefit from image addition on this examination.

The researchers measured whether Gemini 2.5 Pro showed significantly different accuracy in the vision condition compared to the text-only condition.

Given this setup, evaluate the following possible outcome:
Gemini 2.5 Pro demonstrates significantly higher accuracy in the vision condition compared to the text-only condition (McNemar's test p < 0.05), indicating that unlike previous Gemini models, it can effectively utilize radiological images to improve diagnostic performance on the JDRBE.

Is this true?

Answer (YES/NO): YES